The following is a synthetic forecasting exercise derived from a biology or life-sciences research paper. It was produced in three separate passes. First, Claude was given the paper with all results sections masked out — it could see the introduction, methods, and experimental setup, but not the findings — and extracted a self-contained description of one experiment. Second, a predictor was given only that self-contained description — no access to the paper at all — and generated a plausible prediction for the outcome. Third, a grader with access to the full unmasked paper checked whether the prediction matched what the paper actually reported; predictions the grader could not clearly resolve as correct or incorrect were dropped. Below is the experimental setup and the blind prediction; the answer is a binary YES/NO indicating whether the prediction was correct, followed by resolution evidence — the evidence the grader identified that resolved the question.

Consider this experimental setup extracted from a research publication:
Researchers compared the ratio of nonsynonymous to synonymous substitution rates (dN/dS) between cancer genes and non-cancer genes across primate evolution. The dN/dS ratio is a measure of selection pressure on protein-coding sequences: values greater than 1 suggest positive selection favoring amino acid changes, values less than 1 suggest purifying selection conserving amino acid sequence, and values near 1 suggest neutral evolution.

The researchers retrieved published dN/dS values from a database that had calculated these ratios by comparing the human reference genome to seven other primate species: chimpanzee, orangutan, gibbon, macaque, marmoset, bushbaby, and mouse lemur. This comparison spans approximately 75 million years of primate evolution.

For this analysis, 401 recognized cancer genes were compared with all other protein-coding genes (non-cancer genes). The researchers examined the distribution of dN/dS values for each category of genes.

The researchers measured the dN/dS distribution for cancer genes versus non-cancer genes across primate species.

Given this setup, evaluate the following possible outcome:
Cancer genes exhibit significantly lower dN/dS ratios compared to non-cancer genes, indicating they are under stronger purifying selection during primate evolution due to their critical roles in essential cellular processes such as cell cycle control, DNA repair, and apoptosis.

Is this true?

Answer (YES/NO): YES